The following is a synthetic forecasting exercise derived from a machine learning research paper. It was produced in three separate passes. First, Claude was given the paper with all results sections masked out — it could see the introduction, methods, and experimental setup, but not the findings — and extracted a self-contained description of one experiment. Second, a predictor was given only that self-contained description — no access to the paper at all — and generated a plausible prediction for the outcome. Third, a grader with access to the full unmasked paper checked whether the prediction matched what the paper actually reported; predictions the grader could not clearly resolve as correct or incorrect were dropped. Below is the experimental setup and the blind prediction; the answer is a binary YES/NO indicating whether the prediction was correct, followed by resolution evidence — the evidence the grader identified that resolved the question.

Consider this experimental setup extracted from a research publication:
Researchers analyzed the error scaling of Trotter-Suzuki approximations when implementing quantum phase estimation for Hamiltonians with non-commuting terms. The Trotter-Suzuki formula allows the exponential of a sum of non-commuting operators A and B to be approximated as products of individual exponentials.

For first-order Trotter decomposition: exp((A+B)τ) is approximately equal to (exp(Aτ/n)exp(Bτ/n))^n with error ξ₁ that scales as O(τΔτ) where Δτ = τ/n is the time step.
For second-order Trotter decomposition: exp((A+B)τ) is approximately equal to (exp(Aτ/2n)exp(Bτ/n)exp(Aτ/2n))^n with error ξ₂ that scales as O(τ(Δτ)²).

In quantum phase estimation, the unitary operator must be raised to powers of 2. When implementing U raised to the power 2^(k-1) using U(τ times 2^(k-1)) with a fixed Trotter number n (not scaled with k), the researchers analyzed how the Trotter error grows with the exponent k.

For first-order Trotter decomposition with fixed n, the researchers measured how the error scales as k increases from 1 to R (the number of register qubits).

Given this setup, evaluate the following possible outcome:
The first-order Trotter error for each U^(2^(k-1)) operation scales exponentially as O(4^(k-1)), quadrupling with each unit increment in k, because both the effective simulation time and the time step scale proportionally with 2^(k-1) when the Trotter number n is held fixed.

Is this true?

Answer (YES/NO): YES